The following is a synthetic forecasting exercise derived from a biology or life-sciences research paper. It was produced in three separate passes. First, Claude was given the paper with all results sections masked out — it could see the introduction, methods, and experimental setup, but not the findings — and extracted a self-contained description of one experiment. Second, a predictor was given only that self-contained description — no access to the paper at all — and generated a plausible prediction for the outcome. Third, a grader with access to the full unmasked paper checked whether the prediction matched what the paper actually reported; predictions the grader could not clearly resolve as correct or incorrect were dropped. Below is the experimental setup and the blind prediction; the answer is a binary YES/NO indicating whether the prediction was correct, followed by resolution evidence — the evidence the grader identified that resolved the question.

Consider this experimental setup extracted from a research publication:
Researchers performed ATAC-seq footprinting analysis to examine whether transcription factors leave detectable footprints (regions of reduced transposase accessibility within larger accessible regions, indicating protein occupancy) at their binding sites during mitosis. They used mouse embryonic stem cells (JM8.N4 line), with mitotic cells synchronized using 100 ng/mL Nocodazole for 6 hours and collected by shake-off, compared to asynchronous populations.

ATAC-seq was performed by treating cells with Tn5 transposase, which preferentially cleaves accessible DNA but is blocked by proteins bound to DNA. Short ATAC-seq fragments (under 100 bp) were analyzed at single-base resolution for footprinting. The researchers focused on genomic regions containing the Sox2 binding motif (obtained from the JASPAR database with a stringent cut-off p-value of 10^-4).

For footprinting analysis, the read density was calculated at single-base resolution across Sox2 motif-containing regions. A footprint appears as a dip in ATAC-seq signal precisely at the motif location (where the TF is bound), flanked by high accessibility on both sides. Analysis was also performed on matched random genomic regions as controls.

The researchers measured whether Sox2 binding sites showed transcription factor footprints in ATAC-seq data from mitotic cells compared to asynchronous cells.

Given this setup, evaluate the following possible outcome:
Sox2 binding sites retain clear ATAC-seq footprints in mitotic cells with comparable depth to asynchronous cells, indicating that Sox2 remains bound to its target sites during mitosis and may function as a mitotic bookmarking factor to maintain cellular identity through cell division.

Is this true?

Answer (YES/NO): YES